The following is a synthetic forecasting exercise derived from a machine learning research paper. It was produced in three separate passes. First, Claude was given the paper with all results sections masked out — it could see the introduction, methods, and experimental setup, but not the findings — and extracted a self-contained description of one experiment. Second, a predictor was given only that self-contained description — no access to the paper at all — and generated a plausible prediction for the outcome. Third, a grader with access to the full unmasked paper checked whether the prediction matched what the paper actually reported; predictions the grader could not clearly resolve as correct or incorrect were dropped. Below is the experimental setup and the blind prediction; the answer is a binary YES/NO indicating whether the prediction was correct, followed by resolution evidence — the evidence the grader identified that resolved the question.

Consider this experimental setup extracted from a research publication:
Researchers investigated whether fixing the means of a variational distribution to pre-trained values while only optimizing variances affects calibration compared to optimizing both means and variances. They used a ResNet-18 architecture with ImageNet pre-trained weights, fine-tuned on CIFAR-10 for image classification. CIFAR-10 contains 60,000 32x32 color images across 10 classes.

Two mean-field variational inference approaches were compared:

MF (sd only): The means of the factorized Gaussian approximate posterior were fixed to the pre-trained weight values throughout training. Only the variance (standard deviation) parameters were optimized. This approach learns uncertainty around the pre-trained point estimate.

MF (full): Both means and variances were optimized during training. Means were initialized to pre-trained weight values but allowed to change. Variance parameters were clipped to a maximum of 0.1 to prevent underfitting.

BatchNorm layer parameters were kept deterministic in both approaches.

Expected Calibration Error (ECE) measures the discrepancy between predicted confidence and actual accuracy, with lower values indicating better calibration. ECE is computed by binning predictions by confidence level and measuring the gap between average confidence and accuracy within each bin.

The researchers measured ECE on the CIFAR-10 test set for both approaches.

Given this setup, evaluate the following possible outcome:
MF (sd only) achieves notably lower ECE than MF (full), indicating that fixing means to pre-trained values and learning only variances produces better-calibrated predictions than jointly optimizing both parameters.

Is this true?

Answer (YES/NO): NO